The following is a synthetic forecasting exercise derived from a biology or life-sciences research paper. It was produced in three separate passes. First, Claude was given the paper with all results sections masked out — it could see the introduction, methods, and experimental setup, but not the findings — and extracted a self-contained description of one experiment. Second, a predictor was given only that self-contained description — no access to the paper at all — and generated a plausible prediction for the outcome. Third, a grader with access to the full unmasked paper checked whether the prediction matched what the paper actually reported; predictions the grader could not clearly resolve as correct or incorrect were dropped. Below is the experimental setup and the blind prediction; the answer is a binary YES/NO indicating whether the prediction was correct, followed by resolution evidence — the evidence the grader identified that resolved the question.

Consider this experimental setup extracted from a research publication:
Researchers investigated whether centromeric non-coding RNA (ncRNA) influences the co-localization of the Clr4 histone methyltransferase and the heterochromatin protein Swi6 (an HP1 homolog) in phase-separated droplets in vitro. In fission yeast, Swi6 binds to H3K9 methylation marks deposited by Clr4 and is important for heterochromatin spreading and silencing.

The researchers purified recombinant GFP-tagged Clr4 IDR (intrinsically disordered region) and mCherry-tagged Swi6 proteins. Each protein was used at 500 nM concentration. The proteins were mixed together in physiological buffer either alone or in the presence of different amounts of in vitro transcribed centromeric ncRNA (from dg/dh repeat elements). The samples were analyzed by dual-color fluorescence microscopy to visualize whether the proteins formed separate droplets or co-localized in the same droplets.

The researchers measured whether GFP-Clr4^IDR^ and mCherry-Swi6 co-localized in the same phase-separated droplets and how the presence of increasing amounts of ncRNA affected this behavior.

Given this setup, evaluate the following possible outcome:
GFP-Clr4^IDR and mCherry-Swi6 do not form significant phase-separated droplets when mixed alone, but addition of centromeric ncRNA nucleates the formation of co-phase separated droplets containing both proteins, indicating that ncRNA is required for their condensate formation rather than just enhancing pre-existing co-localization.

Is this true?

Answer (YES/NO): NO